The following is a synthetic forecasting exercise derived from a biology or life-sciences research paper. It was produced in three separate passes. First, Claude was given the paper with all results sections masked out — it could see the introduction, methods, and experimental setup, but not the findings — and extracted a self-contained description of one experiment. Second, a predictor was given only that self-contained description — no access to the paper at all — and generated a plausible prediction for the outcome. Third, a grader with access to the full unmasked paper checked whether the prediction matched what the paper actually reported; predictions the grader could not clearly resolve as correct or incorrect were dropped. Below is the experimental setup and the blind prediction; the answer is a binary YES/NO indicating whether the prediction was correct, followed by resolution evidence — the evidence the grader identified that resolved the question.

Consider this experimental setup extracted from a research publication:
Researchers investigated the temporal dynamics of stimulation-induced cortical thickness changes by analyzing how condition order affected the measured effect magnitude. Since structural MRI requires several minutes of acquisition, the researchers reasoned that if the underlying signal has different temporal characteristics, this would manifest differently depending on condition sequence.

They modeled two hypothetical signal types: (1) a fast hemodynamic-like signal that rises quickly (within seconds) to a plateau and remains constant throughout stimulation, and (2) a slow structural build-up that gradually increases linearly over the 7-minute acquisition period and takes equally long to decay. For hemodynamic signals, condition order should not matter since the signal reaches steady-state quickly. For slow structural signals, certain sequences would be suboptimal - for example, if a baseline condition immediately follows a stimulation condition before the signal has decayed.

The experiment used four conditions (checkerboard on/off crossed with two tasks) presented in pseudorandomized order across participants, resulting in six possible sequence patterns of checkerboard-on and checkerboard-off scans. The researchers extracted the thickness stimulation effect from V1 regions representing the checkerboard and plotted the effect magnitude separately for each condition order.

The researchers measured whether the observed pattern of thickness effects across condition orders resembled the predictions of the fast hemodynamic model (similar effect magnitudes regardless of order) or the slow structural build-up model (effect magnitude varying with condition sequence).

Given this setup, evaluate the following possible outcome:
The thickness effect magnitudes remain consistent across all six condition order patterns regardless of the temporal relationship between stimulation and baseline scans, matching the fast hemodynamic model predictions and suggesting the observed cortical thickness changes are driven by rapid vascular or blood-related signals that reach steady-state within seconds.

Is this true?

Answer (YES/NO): NO